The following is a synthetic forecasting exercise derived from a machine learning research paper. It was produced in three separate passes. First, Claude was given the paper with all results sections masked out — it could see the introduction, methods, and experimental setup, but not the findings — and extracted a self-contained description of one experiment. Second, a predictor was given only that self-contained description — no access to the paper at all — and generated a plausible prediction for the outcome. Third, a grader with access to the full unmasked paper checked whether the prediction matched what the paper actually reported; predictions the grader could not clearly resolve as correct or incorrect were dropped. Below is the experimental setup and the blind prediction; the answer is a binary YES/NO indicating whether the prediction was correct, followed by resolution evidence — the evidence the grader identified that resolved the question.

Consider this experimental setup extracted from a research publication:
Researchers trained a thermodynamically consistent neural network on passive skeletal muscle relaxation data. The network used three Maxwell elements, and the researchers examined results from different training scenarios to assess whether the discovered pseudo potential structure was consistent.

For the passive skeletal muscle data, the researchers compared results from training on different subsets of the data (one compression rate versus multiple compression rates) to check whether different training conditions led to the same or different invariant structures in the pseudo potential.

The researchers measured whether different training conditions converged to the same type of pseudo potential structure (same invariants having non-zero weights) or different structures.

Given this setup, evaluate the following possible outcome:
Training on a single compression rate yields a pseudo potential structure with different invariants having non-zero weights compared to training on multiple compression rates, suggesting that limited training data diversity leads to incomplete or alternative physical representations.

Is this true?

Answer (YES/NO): NO